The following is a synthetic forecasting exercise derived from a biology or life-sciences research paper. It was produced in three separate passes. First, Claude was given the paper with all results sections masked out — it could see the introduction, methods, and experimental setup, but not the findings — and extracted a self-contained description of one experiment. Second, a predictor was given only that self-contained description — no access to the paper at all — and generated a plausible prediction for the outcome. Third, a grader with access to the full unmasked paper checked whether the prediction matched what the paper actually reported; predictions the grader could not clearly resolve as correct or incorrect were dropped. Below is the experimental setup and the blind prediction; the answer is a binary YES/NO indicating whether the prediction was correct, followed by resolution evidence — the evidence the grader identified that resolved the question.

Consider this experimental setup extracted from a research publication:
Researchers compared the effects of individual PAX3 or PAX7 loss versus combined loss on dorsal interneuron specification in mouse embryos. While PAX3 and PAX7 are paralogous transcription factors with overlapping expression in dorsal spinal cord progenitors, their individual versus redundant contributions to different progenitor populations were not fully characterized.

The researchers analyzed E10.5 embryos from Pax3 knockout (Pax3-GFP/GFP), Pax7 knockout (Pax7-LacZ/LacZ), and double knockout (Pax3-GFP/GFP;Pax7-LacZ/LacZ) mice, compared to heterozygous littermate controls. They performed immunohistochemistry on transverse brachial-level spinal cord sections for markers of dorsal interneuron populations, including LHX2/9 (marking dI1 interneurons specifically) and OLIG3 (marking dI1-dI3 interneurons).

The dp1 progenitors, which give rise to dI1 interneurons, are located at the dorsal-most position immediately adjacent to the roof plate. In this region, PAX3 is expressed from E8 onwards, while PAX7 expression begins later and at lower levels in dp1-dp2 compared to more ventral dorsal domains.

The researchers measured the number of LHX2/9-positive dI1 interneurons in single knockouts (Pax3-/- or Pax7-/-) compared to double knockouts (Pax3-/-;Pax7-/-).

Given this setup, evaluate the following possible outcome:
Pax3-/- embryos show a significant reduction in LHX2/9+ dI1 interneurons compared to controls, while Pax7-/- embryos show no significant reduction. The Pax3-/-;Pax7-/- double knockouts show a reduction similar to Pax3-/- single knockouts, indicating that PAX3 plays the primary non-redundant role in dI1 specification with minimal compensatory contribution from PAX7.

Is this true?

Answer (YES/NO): NO